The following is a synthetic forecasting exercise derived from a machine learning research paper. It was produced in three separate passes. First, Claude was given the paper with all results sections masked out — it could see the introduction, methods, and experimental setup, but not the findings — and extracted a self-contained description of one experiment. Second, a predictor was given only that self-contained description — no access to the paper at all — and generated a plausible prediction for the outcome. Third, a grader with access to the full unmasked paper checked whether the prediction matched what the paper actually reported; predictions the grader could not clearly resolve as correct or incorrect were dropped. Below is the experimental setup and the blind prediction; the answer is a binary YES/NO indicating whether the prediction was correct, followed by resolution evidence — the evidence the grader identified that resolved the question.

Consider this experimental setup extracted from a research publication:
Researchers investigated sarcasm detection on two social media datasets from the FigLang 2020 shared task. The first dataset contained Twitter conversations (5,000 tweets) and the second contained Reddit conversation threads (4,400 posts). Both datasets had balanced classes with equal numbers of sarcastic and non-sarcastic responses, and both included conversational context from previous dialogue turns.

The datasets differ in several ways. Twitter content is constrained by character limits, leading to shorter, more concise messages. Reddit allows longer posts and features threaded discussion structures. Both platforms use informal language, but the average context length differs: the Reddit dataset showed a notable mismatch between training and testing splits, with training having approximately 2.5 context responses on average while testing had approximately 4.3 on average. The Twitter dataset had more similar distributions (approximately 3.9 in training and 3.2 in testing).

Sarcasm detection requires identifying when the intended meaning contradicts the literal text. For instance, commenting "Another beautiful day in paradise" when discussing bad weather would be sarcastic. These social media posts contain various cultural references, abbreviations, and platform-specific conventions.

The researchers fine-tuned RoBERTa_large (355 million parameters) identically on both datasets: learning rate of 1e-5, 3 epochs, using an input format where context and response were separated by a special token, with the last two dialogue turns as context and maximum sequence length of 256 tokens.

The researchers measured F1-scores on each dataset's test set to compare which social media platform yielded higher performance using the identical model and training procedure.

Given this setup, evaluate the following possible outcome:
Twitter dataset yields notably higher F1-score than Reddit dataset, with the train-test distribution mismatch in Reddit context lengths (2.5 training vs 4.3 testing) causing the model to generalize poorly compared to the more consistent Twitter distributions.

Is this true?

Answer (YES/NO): YES